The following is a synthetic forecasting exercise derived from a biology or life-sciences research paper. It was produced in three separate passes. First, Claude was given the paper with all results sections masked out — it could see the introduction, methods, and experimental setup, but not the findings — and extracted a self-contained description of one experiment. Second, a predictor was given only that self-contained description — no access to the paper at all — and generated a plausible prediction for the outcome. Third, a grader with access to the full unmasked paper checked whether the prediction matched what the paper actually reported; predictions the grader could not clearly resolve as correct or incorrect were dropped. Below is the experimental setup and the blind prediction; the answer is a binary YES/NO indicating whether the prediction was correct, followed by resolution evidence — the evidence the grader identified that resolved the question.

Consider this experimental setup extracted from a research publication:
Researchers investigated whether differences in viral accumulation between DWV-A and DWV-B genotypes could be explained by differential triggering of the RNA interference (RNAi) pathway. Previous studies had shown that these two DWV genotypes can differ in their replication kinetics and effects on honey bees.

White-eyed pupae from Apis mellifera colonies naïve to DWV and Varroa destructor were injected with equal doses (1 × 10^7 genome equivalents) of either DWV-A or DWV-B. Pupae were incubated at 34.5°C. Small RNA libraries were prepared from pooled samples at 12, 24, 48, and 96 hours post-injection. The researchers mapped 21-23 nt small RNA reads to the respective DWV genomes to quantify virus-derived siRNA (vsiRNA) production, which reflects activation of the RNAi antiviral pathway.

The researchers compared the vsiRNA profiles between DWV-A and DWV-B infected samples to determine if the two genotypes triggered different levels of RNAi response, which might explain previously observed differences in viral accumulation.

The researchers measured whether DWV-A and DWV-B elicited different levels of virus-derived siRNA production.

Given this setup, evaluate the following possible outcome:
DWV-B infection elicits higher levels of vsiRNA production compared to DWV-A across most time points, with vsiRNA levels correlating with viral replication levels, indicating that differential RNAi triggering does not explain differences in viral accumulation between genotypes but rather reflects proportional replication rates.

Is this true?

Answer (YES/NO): NO